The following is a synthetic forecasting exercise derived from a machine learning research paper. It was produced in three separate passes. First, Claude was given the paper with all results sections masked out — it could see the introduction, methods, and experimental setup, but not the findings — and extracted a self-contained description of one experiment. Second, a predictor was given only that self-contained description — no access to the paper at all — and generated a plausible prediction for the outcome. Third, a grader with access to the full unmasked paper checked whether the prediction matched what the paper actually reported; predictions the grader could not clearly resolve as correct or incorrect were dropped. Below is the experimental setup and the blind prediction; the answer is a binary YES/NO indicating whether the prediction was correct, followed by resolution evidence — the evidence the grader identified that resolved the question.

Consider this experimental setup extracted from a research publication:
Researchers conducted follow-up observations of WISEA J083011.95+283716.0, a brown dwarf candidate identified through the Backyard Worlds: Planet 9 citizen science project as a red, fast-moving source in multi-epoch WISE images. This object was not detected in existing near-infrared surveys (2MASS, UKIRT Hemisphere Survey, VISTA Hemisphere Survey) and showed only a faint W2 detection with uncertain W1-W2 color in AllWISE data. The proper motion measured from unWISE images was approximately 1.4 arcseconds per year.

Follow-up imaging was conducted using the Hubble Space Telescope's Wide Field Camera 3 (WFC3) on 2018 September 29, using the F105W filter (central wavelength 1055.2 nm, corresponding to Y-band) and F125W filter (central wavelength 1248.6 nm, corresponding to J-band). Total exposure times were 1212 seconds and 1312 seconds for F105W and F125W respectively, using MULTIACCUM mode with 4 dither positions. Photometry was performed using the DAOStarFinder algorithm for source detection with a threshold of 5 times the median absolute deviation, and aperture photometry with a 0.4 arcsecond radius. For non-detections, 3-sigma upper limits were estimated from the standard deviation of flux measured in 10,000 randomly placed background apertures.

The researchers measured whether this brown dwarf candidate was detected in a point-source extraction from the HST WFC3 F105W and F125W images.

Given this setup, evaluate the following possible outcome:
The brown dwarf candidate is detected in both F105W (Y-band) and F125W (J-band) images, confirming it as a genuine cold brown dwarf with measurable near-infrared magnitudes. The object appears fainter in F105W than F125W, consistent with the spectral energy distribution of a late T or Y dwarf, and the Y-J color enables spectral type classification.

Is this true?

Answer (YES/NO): NO